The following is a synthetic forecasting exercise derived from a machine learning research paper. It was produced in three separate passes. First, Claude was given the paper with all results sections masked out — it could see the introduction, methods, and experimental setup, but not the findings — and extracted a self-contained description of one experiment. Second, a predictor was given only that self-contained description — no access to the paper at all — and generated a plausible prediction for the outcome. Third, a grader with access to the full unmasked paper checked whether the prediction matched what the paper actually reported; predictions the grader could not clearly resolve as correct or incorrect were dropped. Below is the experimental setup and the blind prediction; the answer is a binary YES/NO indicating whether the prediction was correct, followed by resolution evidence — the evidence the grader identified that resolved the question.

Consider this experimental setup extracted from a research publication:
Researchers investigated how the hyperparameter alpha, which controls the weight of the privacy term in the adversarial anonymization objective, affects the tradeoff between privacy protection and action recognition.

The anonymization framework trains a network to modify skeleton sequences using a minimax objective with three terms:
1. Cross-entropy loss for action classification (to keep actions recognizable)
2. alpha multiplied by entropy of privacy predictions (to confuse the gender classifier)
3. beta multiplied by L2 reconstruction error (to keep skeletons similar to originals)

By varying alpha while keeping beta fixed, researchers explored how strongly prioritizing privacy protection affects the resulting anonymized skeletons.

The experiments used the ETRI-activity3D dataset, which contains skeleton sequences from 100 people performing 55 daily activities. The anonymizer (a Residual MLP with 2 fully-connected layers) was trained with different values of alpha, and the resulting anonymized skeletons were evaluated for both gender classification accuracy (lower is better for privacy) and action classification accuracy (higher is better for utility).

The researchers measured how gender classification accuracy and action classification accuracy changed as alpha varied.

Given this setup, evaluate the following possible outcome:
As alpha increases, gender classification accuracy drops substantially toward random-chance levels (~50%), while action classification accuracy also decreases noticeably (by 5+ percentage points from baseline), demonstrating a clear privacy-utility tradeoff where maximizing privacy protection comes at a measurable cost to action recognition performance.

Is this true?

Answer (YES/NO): NO